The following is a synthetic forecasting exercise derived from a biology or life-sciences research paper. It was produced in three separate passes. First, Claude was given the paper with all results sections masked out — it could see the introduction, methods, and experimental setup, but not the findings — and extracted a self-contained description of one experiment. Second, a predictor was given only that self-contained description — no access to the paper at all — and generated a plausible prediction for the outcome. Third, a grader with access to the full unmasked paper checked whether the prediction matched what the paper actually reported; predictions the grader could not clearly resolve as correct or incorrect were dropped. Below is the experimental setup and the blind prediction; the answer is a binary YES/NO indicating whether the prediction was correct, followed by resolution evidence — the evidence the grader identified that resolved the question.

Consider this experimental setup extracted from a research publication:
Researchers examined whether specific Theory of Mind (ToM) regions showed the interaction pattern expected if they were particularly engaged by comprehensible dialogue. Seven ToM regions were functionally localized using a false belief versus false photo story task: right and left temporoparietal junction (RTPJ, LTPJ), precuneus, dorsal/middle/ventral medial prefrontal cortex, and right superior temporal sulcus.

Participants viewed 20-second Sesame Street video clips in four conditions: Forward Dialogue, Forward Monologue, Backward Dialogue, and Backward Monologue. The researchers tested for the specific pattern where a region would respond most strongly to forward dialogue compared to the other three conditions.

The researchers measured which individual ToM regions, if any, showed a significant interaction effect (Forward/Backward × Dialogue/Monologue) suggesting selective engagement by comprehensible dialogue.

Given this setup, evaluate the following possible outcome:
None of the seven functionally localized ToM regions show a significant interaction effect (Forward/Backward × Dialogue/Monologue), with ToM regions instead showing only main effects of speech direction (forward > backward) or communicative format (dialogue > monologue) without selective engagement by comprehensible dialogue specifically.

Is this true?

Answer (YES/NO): NO